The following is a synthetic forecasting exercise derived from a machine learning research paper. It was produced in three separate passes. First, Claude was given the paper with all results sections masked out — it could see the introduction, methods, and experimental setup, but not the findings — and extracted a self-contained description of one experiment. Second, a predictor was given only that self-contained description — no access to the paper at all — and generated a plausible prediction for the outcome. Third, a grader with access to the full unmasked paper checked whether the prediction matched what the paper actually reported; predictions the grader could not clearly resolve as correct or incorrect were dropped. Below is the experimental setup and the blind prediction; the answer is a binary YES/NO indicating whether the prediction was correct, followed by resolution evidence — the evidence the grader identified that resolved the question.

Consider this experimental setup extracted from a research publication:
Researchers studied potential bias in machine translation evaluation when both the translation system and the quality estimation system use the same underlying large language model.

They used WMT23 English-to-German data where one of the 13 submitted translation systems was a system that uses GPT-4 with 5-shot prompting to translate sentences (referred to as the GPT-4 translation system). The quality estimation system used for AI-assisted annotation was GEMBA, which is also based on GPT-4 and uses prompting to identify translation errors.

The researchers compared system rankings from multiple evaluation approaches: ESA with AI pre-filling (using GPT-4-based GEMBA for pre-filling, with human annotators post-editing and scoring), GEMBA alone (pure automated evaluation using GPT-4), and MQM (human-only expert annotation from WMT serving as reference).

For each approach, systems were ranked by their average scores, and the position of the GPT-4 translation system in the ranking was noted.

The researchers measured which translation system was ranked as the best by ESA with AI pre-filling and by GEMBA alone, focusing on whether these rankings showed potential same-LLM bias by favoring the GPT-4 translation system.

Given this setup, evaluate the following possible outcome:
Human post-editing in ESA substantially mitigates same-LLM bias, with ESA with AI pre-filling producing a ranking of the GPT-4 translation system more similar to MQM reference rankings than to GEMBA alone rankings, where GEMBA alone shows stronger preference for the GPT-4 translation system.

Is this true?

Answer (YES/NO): NO